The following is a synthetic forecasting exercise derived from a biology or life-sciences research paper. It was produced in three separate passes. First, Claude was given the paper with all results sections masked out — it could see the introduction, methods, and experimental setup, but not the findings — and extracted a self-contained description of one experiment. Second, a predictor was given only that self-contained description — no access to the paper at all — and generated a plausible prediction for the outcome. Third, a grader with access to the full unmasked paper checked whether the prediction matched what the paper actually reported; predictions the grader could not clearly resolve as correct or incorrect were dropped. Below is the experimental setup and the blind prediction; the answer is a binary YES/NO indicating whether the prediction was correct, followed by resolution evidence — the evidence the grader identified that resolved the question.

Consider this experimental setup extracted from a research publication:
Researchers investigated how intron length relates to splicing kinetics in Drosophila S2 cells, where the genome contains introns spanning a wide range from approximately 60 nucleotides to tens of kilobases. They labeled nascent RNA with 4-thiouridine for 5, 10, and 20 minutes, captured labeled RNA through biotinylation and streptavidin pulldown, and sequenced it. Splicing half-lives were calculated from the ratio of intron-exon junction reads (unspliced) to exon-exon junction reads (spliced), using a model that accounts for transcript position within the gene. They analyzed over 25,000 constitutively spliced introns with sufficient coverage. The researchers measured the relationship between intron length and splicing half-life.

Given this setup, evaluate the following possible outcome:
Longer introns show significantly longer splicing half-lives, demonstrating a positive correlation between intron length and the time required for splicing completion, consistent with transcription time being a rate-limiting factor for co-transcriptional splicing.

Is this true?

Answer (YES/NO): NO